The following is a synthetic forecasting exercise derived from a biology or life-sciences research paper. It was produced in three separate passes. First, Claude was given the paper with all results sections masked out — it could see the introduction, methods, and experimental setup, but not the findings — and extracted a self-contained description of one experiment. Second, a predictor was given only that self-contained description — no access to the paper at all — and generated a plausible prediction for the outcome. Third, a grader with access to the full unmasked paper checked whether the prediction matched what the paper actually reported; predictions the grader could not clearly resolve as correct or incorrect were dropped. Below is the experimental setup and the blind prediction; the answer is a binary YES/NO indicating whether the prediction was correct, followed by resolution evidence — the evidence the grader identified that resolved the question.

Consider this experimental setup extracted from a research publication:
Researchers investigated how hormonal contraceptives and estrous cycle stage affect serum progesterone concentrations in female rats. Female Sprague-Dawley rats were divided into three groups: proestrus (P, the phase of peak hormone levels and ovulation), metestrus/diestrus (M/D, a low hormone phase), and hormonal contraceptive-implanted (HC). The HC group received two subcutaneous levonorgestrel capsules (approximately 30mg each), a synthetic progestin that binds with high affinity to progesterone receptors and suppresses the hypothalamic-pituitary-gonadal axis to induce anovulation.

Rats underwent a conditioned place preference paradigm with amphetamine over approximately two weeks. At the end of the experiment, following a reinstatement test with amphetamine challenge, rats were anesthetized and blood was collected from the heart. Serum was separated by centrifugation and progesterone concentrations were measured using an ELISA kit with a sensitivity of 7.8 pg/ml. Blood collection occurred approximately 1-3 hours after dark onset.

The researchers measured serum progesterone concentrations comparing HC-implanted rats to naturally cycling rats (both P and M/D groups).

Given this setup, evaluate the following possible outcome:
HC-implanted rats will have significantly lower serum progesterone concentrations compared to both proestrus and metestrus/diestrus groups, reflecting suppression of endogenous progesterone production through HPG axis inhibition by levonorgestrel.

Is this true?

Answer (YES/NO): YES